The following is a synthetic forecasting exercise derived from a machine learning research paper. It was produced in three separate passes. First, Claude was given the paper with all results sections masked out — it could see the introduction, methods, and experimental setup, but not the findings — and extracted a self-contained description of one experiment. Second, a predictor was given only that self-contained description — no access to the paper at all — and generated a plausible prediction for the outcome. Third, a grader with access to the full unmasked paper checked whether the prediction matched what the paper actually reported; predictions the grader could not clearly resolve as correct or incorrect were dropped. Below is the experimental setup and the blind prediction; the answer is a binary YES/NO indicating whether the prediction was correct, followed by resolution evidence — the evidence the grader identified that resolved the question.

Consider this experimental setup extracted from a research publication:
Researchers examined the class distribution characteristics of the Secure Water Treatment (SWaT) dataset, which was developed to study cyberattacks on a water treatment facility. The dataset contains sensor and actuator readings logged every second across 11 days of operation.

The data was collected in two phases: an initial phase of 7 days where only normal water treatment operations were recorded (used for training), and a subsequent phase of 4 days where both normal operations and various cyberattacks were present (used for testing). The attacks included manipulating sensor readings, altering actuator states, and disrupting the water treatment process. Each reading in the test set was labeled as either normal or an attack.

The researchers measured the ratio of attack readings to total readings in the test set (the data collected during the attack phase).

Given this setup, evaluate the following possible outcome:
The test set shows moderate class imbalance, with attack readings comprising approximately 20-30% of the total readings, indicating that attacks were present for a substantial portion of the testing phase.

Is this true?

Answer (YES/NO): NO